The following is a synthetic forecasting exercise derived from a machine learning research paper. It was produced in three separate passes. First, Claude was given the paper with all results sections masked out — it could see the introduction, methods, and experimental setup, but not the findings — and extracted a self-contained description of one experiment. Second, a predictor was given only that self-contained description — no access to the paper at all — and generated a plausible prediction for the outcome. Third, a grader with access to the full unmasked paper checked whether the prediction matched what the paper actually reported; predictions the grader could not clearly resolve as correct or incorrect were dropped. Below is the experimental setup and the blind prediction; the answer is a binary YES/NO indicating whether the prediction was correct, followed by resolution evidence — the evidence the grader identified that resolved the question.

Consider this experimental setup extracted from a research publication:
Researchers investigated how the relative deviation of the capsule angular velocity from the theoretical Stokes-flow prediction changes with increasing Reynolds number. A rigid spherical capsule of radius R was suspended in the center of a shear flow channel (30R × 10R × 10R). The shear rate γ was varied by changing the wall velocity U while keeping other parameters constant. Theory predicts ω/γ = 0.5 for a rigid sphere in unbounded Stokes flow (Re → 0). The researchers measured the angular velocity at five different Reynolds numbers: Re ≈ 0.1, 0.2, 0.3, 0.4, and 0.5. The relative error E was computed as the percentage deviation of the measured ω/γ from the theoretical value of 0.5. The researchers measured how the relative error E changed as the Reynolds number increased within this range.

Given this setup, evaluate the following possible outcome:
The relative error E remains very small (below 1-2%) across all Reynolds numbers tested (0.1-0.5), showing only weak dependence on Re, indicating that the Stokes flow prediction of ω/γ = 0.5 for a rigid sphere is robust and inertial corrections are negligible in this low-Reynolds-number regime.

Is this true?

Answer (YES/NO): YES